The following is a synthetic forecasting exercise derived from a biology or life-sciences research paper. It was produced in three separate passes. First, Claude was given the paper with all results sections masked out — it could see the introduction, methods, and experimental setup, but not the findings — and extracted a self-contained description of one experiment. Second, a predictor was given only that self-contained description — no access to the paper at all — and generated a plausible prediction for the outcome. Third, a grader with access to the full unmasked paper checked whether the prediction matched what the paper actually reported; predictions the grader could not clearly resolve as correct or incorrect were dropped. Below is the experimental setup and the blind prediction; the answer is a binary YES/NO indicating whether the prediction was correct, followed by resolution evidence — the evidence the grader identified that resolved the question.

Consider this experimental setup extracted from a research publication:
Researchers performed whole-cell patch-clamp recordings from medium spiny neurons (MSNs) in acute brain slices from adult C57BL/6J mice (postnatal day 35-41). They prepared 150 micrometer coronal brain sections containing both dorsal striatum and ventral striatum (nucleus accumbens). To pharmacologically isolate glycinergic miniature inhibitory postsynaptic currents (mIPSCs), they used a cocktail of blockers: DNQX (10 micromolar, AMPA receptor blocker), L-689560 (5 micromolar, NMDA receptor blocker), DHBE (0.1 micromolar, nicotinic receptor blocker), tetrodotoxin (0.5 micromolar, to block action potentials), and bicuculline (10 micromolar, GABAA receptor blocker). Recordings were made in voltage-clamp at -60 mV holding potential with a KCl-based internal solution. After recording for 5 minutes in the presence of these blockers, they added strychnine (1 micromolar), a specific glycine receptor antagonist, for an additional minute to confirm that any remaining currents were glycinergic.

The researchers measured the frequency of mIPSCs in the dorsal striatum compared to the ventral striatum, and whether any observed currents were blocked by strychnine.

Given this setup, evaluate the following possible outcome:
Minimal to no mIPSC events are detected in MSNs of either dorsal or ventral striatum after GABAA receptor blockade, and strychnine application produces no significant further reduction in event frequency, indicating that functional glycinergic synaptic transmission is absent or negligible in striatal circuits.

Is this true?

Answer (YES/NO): NO